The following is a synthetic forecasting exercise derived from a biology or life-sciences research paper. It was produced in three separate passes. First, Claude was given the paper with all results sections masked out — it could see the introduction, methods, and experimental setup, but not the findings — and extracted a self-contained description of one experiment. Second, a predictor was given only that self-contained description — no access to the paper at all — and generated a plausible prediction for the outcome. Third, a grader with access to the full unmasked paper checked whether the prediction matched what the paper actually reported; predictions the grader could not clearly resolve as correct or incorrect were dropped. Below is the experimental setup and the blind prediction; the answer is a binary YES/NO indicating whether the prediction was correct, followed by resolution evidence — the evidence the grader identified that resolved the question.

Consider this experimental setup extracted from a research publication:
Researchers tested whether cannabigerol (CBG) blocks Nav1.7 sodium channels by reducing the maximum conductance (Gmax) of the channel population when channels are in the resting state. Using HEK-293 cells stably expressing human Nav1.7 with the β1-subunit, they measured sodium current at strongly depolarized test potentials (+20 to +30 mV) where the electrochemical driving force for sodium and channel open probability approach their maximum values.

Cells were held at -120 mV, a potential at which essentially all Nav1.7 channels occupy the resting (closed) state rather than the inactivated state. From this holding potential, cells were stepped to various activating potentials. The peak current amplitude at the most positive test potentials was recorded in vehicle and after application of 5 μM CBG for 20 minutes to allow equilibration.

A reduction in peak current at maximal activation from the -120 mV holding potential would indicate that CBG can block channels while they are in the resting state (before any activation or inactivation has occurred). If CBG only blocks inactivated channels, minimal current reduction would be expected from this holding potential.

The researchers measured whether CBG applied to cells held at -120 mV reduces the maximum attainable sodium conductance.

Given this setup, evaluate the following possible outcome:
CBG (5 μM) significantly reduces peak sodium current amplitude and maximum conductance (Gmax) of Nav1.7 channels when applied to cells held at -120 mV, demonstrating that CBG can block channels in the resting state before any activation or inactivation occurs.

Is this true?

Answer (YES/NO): YES